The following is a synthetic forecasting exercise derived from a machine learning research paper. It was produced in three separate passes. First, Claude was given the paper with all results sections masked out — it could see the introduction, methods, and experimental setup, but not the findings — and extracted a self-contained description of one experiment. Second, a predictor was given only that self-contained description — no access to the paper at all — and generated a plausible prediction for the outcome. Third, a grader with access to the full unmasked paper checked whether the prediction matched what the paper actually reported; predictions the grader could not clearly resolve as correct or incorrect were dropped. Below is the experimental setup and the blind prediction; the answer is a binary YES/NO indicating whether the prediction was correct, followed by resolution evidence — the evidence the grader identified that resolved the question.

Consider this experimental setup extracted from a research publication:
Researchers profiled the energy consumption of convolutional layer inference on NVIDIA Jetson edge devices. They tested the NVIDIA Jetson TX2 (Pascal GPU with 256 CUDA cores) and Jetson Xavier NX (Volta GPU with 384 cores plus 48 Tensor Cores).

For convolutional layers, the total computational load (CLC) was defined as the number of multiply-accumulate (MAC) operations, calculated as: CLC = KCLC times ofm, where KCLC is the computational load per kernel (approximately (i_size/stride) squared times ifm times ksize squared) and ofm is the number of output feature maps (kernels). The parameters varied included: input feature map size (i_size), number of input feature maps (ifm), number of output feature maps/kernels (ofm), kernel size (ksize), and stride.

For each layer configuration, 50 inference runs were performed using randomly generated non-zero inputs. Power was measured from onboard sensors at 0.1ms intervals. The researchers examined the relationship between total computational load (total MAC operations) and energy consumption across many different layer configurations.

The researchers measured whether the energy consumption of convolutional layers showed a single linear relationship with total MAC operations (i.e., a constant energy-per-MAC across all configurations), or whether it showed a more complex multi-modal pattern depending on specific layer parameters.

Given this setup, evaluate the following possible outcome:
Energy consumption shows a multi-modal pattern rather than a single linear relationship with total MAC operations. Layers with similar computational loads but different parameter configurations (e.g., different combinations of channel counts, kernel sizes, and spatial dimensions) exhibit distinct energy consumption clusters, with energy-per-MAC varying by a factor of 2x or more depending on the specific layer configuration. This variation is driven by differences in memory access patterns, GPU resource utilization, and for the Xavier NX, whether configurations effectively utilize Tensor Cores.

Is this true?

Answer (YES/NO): NO